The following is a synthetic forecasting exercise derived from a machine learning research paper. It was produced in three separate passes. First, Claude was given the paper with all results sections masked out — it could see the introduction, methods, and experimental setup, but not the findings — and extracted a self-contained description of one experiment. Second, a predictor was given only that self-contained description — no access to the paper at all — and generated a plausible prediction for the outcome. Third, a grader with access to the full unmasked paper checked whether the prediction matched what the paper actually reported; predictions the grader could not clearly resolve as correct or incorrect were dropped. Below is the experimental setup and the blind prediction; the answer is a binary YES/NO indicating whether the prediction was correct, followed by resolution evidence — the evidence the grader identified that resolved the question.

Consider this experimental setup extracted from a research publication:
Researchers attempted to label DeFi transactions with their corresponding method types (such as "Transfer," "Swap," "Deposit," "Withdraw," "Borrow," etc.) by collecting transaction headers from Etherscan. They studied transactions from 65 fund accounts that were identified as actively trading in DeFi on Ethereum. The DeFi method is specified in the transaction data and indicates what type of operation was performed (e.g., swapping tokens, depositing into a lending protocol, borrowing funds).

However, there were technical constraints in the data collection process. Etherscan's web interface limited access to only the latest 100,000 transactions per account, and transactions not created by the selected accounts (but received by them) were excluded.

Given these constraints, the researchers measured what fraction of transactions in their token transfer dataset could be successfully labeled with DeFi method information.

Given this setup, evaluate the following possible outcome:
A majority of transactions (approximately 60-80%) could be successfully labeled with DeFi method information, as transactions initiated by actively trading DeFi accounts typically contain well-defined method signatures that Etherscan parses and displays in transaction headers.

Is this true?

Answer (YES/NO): NO